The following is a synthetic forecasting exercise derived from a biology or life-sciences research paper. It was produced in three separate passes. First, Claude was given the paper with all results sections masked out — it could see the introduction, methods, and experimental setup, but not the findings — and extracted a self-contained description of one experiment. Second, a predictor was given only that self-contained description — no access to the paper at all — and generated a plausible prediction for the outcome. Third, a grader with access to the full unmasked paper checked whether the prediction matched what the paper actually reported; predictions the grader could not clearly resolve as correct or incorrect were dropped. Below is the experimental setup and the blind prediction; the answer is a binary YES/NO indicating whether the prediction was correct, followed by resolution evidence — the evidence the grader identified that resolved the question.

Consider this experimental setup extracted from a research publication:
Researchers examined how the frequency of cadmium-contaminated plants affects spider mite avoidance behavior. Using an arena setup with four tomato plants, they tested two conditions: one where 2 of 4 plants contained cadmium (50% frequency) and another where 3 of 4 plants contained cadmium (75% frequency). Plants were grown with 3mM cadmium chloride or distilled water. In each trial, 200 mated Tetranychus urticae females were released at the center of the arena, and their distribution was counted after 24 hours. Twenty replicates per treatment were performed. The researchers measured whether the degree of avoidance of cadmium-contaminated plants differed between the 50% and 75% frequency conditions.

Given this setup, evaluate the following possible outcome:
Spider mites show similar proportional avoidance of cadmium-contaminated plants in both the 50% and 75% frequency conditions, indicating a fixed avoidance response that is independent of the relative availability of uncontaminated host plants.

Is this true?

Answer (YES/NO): YES